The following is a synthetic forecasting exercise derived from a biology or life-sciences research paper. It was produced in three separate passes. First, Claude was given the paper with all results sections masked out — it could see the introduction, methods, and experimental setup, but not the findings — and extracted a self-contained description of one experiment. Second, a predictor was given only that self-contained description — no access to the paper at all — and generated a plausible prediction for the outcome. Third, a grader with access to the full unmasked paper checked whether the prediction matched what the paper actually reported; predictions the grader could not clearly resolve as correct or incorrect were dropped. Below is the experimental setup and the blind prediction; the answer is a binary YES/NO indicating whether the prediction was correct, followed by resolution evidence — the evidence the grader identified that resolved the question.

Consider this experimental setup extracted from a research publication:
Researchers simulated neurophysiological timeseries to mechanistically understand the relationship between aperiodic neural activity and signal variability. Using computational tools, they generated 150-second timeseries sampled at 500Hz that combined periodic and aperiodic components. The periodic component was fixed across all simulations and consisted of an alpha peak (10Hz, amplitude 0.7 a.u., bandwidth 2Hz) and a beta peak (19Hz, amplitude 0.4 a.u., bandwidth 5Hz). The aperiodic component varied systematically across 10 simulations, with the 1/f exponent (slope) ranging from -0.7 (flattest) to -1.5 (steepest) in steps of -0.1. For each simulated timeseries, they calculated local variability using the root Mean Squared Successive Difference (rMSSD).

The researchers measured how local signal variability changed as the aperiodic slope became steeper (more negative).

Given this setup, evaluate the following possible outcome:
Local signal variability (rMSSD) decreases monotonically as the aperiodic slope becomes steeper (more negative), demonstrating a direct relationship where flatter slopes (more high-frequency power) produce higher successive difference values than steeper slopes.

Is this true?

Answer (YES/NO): YES